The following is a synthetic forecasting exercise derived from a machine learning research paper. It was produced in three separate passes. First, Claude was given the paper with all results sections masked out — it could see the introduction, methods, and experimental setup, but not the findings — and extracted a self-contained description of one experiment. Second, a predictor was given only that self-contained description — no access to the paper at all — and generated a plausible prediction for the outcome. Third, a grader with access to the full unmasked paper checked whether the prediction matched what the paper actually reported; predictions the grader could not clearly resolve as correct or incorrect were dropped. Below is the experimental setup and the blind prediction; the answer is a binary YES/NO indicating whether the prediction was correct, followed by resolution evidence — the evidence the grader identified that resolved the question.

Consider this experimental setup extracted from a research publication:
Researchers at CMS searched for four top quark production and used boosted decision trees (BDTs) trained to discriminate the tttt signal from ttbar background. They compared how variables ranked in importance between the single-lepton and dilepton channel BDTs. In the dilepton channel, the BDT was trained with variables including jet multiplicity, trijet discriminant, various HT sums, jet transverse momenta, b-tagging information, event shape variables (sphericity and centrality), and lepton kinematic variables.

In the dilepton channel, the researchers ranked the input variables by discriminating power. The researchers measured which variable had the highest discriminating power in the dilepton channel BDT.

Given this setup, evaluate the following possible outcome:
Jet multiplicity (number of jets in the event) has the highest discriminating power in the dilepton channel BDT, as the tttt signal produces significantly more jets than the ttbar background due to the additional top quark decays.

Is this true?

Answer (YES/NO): YES